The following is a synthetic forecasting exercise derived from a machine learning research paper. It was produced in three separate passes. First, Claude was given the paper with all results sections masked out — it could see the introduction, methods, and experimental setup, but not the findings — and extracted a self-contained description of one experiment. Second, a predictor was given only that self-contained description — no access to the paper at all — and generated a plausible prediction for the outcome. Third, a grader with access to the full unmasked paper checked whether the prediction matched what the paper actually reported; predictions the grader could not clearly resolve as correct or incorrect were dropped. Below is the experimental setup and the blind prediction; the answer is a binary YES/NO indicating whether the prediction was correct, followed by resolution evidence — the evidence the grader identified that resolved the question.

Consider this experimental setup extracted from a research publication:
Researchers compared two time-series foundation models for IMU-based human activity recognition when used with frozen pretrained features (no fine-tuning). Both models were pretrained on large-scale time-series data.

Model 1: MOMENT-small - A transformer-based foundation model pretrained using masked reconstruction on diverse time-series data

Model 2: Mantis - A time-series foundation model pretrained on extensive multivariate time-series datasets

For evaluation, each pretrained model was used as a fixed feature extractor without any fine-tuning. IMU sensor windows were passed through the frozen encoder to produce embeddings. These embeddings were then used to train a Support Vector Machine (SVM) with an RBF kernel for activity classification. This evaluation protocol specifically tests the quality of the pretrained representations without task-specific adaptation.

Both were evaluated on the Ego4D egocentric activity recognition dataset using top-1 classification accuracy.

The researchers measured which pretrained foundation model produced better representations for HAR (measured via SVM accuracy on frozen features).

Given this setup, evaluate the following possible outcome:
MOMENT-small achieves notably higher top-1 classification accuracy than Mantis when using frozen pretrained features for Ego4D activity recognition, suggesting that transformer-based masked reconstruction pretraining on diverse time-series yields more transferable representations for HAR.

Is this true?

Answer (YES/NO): NO